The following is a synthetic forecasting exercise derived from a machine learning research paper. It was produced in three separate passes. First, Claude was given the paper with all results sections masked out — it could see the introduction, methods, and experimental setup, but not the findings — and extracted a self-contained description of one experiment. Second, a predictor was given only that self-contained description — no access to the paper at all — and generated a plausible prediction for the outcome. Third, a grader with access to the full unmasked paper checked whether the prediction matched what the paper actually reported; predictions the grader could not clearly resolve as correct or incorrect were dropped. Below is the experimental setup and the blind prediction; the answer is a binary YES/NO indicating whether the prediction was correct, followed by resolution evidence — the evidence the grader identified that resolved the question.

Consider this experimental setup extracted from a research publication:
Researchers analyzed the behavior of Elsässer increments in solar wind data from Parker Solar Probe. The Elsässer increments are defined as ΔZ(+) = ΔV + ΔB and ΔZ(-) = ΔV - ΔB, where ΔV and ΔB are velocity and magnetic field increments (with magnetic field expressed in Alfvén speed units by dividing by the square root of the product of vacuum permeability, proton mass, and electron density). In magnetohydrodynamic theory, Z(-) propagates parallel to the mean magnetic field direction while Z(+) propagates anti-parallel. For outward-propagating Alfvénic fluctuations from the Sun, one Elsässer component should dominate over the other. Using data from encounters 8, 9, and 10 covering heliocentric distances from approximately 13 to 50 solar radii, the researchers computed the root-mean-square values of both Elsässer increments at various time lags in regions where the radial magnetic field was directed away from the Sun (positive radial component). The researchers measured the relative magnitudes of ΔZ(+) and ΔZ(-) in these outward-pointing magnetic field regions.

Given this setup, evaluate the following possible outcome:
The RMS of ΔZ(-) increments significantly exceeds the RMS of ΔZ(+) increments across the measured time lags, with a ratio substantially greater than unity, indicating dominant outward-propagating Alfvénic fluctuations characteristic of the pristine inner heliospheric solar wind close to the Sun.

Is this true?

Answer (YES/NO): YES